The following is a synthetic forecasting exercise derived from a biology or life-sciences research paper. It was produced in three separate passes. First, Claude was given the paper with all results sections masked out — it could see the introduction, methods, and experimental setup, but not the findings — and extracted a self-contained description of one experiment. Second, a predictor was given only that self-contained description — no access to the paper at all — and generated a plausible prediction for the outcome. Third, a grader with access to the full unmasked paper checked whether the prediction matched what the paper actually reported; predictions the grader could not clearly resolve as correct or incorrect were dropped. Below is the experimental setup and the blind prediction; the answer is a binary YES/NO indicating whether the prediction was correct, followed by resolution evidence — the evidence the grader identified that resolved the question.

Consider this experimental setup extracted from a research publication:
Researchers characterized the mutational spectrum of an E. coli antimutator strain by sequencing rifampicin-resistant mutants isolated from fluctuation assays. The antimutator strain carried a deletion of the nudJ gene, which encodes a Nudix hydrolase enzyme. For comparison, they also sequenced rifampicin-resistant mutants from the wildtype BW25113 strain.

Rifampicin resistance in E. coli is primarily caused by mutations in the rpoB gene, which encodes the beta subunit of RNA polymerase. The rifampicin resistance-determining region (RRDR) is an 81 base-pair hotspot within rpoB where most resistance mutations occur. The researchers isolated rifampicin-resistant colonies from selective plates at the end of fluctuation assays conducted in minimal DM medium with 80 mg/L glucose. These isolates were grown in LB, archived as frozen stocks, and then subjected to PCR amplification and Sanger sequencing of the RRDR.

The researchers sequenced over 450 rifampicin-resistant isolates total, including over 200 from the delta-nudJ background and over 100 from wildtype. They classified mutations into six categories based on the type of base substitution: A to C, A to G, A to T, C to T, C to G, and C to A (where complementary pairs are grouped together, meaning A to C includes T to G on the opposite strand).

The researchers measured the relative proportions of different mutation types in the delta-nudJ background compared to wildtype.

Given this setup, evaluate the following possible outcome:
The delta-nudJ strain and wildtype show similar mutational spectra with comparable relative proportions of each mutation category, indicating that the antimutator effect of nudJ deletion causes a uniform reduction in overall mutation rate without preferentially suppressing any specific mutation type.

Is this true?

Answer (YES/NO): NO